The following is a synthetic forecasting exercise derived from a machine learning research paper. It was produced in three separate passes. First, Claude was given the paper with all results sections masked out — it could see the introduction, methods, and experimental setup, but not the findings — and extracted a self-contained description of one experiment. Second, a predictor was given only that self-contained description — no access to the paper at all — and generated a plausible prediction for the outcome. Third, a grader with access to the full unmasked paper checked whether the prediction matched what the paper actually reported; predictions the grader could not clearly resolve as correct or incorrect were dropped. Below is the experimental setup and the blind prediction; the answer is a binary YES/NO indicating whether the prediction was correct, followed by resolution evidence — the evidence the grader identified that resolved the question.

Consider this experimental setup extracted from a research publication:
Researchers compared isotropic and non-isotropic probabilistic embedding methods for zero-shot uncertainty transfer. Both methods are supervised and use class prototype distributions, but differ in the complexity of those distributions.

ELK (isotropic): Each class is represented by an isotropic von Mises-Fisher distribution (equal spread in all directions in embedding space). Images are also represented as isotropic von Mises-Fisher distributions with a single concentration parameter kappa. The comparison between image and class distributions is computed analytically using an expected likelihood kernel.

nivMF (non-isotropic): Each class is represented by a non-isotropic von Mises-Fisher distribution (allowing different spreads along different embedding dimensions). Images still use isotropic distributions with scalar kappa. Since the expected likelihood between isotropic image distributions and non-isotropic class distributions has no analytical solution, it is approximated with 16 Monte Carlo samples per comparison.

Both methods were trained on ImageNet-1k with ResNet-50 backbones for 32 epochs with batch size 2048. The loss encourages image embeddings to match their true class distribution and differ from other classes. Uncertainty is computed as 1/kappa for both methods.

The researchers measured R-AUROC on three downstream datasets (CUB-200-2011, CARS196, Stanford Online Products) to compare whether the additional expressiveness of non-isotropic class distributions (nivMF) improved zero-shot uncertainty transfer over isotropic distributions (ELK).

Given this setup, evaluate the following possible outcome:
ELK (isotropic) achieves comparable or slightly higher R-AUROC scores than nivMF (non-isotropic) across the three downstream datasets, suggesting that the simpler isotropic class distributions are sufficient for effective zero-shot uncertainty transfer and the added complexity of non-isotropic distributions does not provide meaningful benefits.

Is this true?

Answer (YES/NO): NO